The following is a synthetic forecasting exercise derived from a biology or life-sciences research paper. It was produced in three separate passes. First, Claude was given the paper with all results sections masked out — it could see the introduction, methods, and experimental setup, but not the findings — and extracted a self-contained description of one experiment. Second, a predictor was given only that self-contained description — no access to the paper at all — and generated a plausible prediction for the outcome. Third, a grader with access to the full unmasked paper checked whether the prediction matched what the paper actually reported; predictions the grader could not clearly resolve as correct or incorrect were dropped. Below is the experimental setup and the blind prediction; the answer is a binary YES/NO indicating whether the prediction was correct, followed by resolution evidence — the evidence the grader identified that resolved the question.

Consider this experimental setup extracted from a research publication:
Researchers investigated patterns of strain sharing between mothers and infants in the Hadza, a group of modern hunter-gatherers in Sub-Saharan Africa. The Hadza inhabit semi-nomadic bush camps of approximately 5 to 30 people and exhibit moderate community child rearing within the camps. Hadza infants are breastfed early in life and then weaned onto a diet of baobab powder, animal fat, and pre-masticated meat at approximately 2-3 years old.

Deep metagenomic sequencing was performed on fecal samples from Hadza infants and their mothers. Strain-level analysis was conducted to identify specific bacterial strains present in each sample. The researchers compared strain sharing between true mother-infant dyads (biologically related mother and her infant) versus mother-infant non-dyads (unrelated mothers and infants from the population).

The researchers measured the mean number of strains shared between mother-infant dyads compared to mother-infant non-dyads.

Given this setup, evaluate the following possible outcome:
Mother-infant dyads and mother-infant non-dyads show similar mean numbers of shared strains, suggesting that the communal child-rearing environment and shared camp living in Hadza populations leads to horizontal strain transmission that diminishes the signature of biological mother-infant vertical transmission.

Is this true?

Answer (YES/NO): NO